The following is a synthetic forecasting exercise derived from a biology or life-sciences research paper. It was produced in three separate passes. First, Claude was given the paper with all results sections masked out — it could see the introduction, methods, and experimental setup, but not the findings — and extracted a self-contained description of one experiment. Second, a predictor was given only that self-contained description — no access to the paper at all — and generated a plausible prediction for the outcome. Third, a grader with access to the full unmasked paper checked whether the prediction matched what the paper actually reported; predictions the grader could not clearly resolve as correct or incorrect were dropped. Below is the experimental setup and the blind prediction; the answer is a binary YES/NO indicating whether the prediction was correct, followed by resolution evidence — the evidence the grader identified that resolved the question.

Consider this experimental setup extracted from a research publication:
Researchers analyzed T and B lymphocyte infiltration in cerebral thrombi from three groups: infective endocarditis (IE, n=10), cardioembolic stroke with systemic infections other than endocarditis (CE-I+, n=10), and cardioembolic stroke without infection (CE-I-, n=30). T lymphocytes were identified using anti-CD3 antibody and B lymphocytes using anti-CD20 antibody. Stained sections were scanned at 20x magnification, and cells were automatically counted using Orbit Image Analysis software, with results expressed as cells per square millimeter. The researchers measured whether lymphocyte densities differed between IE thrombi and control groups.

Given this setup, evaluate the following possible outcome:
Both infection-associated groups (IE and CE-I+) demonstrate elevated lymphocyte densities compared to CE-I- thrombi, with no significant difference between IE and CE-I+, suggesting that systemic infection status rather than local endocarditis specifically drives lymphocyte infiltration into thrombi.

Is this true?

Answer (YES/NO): NO